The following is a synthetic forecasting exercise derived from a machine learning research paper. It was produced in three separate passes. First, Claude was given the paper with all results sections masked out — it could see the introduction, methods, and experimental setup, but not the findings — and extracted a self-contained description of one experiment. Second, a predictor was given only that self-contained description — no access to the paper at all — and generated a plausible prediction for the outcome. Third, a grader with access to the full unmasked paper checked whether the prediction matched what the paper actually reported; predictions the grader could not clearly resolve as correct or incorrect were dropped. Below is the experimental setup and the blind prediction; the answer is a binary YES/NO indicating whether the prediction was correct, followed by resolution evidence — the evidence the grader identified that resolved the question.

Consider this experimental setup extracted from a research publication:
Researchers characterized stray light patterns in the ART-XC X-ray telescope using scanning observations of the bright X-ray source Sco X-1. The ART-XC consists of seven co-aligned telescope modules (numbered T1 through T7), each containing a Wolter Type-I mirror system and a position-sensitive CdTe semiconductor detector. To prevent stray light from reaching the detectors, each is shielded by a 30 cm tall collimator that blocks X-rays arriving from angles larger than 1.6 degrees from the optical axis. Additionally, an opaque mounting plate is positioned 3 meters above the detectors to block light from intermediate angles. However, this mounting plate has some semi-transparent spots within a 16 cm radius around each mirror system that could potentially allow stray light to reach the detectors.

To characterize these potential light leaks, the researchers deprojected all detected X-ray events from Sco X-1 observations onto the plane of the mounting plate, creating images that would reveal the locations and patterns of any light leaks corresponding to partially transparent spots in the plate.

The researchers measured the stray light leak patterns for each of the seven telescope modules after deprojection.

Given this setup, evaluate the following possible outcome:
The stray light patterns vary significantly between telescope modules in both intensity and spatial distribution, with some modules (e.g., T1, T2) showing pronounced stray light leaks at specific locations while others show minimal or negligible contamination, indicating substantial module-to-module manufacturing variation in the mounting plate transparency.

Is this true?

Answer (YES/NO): YES